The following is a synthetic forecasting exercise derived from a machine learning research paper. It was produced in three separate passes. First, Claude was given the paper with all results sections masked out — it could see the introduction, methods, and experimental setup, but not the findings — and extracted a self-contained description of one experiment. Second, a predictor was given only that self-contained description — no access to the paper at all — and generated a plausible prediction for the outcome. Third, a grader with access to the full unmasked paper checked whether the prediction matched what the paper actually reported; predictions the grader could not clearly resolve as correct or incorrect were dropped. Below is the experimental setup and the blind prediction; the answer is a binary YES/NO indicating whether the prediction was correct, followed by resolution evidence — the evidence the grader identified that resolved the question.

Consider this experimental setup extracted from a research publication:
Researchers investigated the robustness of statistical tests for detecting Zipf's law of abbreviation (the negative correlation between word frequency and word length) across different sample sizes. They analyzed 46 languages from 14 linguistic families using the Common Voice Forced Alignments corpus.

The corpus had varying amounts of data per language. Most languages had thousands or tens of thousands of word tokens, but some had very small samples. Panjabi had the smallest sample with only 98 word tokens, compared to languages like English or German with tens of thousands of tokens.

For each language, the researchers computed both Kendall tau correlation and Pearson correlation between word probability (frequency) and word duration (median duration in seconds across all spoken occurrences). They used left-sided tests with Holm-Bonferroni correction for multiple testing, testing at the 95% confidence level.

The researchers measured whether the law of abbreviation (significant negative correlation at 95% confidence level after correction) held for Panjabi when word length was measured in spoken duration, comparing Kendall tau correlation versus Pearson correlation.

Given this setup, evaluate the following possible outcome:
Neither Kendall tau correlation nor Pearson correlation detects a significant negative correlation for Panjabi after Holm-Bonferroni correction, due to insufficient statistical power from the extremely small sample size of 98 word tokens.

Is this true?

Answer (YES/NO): NO